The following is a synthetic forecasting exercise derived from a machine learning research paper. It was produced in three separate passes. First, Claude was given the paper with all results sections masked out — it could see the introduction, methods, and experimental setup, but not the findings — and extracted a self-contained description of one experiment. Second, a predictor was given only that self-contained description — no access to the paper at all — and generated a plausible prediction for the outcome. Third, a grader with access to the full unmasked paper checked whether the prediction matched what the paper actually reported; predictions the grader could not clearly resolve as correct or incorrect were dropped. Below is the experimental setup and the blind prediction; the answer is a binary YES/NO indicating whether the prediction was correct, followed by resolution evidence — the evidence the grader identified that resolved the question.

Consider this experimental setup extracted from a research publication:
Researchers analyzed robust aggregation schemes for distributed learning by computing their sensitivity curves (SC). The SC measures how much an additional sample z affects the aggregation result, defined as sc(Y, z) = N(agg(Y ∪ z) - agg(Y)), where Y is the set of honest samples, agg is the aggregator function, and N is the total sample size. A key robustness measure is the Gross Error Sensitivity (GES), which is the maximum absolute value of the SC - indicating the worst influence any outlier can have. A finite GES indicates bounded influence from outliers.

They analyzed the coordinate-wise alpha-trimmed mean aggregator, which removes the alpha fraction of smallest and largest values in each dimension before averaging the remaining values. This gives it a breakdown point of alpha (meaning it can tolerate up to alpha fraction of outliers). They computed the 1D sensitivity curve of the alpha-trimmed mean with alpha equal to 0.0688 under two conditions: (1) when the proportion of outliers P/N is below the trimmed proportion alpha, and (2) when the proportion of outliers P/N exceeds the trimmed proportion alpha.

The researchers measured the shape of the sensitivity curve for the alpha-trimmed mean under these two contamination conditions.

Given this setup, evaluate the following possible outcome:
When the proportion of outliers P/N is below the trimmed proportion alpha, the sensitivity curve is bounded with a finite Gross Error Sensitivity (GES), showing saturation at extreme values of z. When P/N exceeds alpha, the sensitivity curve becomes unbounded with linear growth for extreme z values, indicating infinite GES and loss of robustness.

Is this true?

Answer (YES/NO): YES